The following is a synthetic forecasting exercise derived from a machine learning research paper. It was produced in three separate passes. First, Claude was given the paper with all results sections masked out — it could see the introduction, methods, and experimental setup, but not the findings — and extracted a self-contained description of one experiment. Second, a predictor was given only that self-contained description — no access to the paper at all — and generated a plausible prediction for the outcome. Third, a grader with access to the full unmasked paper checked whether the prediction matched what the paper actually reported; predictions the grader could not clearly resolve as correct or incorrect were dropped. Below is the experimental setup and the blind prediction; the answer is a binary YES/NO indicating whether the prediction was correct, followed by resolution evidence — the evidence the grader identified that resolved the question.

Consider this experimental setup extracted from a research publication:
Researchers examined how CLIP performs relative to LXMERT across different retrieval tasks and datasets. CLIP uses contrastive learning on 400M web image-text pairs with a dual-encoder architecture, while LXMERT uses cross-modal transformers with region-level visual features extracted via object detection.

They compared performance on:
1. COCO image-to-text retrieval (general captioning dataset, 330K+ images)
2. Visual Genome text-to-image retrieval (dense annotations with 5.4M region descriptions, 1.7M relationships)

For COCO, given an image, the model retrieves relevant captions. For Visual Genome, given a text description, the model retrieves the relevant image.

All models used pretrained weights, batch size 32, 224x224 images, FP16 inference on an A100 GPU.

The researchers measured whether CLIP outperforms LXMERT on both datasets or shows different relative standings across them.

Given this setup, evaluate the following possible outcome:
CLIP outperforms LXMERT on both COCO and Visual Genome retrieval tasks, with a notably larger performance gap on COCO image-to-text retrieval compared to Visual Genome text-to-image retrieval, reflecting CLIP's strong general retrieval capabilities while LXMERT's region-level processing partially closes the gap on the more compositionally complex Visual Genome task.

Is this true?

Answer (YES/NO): NO